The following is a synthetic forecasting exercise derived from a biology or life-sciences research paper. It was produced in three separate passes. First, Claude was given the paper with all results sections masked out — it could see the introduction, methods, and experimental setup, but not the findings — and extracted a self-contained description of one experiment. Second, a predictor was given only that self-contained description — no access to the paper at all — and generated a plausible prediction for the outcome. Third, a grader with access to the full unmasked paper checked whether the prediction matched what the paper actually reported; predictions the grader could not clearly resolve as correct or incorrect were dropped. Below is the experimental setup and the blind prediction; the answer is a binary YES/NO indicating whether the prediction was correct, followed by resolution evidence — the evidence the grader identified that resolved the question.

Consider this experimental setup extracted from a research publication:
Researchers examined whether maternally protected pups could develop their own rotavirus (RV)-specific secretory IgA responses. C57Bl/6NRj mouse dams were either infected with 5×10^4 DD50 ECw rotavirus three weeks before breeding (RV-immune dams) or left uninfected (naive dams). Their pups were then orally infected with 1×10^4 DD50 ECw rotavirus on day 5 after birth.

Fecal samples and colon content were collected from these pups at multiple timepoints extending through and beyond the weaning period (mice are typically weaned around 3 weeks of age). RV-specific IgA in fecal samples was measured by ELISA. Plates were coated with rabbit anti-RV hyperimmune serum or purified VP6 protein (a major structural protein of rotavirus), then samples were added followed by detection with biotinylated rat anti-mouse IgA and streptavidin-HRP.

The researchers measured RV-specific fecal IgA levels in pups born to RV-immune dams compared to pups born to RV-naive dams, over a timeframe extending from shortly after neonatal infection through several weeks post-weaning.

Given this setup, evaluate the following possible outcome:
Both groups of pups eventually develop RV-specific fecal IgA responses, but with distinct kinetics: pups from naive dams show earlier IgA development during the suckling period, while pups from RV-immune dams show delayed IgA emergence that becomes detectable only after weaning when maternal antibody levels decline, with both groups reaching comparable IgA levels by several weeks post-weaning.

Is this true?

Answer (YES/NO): YES